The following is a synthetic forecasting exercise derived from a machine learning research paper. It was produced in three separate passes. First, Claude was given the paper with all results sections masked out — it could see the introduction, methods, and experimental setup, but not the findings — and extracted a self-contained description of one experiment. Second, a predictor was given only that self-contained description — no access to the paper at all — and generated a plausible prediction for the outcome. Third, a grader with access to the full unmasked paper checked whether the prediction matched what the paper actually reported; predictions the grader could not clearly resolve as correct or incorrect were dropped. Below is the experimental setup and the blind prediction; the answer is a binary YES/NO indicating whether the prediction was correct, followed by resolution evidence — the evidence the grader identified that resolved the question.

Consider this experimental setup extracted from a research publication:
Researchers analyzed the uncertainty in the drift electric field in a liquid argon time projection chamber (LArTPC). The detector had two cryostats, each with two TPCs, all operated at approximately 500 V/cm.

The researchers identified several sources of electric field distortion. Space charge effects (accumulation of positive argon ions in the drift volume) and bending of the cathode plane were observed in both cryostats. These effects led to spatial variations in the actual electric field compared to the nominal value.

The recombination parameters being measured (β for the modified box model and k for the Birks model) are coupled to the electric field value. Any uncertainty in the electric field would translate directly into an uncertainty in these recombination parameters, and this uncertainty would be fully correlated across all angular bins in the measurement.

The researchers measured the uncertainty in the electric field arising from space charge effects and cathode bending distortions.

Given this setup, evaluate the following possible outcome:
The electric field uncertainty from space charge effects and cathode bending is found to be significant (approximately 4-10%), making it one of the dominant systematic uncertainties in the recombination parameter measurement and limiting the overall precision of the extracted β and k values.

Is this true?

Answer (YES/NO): NO